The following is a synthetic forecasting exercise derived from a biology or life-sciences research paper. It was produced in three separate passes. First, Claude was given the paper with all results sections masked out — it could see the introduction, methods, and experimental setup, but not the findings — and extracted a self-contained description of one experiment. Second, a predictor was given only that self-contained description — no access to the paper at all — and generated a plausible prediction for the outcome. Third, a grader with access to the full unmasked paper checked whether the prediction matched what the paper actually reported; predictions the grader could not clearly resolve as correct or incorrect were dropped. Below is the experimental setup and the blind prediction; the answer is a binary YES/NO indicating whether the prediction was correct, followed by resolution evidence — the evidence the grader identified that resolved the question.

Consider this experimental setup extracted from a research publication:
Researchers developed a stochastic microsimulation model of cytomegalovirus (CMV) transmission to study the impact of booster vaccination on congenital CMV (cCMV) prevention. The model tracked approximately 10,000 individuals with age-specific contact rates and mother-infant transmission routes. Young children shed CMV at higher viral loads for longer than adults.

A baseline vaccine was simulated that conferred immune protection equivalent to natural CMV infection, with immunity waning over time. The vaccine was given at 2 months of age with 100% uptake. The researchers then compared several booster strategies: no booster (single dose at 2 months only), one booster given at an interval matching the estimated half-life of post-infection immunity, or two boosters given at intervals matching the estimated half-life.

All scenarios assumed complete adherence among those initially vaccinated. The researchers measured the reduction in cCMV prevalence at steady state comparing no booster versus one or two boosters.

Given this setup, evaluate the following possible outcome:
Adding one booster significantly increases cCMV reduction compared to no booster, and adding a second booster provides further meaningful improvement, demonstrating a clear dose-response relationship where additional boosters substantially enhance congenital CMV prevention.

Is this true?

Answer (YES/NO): NO